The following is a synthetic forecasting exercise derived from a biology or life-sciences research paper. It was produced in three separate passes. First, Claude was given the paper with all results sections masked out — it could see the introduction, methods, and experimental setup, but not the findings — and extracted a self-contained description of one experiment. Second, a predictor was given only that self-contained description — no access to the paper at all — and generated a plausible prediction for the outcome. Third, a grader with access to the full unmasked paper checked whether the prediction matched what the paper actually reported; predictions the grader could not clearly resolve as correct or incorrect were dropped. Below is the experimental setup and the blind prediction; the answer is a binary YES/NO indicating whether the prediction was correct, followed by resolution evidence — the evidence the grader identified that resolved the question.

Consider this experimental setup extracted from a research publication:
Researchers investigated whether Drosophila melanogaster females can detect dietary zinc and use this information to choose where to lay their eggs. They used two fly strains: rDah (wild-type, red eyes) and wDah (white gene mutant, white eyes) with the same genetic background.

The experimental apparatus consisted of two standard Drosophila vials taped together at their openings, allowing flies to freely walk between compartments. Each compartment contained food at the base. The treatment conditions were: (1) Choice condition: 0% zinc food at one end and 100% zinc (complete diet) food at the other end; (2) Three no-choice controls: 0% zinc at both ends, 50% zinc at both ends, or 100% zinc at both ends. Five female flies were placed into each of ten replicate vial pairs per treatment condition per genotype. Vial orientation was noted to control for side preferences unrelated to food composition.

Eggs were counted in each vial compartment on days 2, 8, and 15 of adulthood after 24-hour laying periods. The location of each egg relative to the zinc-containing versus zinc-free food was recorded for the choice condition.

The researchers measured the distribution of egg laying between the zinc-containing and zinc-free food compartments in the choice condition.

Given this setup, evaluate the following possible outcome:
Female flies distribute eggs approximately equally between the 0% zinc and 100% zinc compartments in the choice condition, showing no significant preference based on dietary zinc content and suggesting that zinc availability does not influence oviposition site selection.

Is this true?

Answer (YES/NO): NO